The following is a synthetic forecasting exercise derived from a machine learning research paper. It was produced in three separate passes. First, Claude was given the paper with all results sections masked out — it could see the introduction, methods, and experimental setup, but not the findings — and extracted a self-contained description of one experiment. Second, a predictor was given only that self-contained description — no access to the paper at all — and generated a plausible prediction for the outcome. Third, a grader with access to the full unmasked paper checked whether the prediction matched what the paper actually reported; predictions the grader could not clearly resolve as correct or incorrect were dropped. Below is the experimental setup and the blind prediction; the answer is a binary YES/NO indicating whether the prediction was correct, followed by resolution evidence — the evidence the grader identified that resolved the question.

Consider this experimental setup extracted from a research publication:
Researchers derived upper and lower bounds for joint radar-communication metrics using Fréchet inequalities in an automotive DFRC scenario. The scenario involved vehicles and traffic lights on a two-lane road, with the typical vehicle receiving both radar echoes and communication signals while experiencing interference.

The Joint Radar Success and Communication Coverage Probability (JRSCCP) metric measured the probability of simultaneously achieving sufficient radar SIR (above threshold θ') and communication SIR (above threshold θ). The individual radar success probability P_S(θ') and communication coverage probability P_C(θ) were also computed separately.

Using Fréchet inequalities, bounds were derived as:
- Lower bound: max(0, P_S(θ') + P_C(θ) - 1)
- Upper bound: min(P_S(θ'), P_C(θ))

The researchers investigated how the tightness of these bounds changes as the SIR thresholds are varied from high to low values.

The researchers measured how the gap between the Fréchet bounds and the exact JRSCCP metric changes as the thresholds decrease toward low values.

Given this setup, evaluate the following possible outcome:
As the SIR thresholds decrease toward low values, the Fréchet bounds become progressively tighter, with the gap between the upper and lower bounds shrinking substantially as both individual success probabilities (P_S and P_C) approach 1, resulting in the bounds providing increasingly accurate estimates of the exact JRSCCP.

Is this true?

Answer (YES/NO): YES